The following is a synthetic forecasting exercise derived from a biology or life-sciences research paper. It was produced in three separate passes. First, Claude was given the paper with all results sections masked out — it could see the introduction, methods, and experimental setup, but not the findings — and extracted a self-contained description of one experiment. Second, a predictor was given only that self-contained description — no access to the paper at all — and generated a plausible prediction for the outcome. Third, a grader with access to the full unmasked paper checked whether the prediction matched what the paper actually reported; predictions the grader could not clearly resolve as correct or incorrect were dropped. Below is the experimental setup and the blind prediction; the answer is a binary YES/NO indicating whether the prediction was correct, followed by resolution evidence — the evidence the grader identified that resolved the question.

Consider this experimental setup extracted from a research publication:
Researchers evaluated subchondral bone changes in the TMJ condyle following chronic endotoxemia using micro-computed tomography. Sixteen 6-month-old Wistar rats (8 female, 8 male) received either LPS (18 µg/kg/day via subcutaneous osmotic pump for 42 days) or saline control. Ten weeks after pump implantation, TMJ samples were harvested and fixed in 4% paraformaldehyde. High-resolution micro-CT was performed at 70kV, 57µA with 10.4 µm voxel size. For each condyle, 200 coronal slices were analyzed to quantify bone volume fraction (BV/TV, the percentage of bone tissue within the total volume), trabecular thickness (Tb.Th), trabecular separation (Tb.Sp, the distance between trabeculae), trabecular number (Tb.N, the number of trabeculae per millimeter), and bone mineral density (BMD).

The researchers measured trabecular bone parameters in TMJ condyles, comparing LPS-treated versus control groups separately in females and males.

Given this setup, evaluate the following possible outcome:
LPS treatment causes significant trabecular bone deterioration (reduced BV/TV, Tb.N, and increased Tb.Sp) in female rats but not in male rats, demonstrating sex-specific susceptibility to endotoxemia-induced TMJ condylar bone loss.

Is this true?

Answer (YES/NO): YES